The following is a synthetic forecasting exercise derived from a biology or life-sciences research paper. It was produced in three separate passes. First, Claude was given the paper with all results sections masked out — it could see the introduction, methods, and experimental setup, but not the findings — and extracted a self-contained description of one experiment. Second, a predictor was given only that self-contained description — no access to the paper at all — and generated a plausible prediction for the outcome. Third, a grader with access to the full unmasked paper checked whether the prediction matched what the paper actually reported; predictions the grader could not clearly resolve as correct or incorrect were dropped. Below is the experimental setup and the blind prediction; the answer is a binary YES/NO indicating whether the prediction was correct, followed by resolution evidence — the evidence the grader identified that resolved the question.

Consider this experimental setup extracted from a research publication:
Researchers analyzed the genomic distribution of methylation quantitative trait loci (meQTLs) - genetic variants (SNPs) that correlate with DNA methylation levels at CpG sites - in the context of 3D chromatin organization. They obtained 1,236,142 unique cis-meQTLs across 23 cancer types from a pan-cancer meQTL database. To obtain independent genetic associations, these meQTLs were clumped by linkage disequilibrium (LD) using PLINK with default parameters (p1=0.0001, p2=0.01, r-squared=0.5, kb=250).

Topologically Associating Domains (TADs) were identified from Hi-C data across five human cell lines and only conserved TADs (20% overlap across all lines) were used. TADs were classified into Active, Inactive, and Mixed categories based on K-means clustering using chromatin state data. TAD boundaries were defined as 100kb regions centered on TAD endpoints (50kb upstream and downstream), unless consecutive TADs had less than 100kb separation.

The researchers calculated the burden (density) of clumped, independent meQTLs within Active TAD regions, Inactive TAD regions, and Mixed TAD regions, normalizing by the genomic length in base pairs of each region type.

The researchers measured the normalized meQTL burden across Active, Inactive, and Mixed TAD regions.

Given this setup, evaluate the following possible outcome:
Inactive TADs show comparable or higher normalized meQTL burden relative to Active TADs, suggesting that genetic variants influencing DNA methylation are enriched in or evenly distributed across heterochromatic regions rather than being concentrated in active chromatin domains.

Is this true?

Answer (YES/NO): YES